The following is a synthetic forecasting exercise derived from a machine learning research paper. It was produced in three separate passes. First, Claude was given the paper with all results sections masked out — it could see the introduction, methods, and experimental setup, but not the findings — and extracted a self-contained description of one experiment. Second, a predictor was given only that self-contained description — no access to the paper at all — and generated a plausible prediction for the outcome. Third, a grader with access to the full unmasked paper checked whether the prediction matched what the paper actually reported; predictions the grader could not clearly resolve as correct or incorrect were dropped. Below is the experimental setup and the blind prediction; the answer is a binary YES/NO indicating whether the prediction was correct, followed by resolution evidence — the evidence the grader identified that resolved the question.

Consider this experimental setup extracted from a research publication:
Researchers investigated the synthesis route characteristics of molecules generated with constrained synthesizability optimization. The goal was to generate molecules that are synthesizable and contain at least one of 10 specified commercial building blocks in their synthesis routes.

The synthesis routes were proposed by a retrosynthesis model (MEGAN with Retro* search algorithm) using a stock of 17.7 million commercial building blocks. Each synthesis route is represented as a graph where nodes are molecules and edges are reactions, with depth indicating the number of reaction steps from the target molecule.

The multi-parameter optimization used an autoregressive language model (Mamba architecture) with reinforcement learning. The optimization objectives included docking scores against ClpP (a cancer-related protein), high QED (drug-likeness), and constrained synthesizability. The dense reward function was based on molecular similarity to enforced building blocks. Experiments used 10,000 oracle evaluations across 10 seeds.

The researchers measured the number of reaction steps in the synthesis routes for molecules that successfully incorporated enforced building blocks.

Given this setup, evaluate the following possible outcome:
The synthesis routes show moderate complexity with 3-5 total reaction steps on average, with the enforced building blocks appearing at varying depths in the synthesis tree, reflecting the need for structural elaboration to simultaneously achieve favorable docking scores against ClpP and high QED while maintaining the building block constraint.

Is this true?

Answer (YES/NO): NO